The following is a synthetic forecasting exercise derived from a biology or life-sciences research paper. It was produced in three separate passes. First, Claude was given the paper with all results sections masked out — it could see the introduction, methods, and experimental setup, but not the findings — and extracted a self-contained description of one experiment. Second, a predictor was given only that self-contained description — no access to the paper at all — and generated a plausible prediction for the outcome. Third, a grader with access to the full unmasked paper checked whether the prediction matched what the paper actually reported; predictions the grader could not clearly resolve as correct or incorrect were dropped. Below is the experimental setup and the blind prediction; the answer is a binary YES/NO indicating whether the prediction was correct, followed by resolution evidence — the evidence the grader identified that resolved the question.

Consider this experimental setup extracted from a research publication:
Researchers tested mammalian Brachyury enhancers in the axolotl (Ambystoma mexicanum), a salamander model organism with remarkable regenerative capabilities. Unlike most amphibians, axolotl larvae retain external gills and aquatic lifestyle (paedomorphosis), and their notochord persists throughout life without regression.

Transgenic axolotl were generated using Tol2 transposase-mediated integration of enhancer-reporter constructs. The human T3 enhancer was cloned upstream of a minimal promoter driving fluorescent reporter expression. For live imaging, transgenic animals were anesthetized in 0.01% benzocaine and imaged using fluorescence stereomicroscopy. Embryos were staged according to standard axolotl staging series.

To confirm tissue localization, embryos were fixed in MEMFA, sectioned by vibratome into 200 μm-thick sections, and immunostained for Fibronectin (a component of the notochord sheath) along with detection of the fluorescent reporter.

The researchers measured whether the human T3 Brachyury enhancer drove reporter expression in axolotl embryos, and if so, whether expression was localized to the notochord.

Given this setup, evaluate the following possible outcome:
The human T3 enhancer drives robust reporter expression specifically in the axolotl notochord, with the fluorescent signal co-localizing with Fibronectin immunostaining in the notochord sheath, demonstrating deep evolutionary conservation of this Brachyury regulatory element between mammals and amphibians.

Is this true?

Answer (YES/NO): NO